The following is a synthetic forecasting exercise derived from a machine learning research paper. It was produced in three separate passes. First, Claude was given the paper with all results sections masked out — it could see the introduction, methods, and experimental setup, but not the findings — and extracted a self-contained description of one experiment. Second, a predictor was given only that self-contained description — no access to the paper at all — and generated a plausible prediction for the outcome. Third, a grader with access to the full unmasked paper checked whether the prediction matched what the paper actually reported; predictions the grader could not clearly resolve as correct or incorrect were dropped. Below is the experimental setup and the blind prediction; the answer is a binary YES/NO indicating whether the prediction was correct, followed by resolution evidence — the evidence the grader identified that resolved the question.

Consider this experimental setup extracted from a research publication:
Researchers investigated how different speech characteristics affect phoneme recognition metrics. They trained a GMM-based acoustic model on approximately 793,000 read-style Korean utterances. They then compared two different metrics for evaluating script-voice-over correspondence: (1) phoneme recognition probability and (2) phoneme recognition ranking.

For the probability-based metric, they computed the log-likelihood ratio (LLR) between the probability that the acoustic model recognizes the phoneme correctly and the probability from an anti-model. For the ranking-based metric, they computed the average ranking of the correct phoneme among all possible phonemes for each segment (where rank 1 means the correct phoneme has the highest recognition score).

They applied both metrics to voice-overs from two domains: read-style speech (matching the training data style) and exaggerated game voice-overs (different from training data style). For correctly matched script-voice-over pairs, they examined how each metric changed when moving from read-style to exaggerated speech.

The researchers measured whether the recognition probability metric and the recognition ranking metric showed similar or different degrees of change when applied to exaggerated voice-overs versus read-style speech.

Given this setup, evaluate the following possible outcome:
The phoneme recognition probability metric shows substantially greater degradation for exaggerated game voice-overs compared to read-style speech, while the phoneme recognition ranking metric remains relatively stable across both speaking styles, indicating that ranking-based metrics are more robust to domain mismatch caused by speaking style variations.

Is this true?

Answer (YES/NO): YES